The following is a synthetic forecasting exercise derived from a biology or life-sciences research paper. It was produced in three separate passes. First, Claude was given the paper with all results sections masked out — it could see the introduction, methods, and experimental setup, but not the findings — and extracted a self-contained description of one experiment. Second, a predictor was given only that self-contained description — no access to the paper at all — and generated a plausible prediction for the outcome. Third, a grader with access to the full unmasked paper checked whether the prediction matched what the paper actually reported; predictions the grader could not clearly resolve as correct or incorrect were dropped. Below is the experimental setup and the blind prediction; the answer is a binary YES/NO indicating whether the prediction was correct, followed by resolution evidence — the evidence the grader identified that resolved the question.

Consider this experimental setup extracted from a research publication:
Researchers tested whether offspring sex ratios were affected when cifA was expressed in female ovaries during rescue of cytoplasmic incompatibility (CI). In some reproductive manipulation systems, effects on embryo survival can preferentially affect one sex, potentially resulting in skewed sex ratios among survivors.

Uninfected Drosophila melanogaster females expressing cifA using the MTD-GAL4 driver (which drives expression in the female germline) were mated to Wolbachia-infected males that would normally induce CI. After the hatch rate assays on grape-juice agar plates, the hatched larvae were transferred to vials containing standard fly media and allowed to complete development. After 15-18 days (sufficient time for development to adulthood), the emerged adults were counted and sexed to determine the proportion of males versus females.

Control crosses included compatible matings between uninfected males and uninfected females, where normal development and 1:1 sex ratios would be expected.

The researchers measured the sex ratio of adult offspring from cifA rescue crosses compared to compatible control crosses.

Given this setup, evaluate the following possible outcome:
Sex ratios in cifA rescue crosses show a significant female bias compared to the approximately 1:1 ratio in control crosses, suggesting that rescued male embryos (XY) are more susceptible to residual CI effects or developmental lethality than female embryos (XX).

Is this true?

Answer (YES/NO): NO